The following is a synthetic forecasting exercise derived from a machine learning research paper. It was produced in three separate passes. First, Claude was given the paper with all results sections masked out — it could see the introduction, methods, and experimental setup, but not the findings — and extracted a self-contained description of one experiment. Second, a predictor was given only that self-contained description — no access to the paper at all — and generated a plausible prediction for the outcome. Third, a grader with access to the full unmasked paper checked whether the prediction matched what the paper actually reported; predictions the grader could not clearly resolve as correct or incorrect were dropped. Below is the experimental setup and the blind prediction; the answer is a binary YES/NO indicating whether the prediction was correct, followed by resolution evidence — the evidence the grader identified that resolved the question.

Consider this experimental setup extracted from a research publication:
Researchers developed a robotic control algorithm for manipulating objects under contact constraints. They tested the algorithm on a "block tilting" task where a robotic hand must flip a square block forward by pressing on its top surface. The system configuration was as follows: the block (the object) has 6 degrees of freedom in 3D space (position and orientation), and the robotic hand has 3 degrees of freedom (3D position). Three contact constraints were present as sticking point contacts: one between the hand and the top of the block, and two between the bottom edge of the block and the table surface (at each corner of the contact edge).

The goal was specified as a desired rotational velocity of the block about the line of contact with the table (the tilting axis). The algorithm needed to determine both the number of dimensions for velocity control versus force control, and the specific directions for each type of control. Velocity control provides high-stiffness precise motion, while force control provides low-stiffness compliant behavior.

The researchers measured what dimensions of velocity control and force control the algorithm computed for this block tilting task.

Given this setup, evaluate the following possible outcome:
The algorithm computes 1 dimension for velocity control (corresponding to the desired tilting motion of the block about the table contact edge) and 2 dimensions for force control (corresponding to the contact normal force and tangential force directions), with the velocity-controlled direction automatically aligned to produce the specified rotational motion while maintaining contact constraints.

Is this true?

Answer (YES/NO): YES